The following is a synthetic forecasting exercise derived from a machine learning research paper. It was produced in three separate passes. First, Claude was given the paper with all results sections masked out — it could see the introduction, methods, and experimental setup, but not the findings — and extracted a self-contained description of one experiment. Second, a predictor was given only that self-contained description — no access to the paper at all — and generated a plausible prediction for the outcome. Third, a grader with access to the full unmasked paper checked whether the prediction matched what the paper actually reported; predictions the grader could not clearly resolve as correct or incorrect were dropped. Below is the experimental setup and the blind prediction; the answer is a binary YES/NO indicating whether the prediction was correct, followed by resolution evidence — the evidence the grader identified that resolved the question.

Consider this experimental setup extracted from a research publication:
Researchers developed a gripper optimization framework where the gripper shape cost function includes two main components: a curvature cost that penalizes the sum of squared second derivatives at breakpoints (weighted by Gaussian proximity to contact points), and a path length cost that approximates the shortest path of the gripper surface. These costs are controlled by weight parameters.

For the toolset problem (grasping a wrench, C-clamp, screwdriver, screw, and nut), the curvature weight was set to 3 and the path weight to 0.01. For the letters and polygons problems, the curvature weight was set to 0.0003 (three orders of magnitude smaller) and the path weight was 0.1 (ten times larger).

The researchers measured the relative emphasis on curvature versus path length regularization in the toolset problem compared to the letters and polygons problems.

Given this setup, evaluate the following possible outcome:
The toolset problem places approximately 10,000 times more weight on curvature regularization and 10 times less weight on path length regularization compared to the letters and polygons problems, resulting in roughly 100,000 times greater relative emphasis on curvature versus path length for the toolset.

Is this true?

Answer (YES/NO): YES